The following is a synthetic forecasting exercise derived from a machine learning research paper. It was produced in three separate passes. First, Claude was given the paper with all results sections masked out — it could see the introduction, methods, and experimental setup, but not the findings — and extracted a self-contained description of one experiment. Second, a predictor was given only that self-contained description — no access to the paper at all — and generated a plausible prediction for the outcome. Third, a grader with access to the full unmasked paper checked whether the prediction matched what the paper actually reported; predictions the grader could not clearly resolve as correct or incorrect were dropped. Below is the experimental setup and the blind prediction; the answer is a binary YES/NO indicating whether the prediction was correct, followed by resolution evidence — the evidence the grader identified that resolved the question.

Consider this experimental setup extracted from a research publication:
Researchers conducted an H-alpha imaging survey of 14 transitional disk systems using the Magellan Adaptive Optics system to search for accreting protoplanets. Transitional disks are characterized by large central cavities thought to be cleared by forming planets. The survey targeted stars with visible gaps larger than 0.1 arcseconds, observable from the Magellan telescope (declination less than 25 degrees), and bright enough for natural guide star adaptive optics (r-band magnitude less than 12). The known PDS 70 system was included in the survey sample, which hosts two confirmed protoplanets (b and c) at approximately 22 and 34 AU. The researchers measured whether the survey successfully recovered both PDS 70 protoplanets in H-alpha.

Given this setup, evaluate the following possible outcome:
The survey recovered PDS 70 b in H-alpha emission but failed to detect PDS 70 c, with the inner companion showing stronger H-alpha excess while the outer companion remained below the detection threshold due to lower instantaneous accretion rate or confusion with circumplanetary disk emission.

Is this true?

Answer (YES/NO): NO